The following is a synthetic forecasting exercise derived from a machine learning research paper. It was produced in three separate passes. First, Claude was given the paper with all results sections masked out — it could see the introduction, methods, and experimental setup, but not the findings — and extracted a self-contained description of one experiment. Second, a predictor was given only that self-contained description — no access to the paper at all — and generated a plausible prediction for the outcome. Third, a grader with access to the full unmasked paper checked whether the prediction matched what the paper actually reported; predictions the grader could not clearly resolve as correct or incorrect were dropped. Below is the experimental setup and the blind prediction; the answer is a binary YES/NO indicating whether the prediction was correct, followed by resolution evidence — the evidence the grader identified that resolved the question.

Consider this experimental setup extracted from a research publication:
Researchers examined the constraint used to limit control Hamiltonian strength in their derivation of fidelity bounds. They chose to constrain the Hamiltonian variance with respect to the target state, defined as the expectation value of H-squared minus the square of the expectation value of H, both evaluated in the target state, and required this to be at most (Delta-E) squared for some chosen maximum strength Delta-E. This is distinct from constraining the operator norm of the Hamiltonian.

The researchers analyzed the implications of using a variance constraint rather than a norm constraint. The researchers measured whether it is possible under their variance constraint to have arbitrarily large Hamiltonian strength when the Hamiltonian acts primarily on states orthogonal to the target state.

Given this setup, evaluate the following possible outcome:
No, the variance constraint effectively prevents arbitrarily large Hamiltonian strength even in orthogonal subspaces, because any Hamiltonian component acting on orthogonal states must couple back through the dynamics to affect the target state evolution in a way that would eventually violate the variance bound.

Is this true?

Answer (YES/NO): NO